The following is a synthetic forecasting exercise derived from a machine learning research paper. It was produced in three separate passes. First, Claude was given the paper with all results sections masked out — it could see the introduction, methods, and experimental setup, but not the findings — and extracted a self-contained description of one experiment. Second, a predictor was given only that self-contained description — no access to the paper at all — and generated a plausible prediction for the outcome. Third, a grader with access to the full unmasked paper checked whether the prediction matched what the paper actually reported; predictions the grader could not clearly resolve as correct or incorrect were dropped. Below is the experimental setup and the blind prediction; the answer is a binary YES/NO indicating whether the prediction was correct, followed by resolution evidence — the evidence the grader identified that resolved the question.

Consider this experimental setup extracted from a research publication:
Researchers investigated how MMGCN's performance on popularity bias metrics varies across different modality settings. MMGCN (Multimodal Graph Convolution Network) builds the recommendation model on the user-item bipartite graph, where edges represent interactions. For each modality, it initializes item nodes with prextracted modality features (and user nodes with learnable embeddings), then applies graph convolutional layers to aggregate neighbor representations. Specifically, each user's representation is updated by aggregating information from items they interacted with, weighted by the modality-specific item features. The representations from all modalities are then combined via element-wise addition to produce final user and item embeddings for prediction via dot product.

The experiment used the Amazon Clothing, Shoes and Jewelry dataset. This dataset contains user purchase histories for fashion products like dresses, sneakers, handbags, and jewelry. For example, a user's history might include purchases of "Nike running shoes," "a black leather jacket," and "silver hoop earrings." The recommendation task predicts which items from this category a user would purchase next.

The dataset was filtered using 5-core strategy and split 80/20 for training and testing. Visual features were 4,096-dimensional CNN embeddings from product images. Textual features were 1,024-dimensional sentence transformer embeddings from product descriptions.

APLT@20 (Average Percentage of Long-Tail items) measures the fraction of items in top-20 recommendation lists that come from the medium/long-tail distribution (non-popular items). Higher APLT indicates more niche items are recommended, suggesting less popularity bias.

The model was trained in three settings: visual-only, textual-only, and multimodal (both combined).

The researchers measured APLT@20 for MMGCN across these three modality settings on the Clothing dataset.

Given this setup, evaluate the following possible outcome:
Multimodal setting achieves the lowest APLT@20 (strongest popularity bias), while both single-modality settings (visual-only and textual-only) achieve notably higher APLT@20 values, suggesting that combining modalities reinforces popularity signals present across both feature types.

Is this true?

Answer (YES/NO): NO